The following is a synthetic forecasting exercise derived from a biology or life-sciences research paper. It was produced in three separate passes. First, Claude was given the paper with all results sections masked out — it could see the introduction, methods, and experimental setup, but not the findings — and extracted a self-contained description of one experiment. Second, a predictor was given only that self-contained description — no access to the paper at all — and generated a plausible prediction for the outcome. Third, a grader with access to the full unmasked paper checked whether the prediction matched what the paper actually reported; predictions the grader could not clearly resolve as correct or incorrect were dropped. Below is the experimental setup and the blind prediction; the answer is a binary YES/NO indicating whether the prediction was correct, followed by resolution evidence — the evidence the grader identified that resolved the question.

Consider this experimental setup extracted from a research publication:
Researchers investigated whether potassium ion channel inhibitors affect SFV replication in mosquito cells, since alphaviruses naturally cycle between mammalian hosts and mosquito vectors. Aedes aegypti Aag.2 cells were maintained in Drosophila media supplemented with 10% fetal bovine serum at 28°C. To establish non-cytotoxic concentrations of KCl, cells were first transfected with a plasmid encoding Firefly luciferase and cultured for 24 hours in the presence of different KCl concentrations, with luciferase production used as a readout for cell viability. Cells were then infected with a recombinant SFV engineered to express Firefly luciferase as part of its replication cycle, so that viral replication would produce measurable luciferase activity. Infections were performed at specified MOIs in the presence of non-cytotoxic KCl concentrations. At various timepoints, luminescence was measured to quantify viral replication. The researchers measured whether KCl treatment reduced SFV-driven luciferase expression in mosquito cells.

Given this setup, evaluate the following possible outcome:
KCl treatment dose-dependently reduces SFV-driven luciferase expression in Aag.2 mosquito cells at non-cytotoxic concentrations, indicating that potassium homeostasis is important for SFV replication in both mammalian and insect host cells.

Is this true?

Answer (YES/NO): YES